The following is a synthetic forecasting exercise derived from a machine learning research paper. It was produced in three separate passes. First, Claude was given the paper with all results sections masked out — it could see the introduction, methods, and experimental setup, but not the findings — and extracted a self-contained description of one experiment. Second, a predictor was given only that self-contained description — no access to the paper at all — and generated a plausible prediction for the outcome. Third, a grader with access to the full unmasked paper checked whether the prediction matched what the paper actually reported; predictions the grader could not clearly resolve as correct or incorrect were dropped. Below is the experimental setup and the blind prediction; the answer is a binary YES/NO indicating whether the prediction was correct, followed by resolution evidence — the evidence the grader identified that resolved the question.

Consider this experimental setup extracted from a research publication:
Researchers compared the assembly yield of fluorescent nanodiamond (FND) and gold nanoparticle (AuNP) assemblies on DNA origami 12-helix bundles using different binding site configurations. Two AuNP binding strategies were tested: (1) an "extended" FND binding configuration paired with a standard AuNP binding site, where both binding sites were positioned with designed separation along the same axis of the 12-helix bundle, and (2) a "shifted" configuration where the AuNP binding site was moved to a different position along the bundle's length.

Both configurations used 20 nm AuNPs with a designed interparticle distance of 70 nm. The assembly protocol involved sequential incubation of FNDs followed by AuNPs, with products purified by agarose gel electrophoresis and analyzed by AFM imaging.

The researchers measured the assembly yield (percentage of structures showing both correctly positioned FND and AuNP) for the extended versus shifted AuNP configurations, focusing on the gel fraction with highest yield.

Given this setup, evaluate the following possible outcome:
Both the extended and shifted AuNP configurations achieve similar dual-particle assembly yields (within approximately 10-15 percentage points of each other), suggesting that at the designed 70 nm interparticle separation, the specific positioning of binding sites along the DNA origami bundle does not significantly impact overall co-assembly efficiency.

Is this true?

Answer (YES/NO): YES